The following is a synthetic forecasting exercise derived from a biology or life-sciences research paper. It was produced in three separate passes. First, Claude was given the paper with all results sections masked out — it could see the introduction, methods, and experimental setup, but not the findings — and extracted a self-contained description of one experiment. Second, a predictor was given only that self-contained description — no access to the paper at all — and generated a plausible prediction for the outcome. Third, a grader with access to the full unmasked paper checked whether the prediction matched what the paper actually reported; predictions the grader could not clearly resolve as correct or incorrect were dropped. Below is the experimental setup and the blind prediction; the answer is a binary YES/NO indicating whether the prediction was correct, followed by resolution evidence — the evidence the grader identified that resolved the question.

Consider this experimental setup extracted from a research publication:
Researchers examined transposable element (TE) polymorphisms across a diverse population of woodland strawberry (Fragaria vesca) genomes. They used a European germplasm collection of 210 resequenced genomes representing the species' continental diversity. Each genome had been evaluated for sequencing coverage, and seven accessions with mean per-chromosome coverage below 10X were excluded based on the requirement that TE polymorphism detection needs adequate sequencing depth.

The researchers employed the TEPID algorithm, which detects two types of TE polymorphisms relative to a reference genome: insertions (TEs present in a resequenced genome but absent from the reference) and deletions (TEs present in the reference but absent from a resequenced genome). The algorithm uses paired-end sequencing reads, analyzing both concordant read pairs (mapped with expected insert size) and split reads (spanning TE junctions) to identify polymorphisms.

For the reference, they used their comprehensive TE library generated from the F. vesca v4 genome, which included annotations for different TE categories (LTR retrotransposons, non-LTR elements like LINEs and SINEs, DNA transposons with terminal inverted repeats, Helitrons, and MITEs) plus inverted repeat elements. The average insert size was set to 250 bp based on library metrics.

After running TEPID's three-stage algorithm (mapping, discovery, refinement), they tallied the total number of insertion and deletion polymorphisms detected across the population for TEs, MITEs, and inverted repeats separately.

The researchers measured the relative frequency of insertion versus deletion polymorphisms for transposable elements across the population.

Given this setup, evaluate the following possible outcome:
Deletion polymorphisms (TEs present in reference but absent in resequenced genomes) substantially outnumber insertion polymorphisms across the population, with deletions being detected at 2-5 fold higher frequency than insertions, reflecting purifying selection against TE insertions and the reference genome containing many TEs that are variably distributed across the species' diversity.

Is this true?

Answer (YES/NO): YES